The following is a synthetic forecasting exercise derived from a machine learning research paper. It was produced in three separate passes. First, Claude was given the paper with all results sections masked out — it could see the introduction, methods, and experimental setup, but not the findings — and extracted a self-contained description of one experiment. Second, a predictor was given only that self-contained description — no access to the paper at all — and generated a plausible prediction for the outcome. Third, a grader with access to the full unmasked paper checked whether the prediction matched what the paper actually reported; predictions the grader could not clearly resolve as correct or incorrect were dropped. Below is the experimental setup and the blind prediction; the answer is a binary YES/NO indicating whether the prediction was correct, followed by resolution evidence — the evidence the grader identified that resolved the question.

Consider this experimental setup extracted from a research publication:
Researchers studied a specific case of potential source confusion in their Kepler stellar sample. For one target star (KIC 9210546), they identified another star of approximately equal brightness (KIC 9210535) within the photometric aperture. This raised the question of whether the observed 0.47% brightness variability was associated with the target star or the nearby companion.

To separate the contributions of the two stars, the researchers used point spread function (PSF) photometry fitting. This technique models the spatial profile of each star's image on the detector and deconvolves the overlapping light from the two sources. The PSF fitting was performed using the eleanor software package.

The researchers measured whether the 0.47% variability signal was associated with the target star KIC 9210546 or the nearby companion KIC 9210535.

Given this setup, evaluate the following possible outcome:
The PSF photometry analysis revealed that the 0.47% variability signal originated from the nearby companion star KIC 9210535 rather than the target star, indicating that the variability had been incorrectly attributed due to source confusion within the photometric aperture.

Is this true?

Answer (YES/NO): NO